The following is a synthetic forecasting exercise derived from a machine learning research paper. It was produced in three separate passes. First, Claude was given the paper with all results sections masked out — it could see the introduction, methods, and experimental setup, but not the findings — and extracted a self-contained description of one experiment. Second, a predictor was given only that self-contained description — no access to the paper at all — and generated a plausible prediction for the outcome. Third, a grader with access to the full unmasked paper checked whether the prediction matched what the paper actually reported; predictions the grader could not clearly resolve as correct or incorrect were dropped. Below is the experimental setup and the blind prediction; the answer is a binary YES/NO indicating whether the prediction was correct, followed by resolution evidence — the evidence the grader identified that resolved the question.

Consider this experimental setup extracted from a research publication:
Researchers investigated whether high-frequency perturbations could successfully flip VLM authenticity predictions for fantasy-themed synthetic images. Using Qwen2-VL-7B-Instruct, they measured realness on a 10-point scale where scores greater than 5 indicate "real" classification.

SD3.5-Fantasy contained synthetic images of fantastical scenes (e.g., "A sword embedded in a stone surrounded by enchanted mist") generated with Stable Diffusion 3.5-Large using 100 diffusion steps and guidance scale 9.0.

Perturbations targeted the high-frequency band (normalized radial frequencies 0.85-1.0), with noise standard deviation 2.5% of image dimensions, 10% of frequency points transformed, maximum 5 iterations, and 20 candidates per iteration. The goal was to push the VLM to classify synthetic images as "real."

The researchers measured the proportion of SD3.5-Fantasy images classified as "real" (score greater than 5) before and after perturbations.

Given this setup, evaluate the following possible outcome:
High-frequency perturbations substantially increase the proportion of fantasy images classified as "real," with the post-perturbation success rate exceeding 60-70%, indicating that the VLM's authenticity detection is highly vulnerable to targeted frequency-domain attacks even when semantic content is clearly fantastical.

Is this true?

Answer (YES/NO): NO